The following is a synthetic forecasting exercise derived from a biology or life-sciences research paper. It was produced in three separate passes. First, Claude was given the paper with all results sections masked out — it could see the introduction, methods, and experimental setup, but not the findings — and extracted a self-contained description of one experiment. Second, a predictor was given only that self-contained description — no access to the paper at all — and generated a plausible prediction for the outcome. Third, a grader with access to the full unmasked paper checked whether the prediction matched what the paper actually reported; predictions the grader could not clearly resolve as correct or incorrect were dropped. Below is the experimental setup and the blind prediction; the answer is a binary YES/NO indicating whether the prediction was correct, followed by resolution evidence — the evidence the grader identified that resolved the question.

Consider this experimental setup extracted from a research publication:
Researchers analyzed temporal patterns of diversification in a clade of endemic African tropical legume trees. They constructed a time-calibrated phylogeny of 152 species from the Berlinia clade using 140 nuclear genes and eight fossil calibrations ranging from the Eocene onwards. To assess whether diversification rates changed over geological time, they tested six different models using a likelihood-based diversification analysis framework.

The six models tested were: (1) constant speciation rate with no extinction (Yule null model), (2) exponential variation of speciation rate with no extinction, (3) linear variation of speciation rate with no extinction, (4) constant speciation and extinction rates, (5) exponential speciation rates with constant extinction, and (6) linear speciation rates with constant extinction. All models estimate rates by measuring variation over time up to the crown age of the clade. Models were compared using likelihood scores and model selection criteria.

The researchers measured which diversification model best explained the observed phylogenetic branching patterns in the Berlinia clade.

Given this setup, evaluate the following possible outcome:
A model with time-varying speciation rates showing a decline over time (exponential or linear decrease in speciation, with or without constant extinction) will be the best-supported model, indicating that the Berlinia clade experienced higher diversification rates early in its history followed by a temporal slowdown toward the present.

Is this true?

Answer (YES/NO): NO